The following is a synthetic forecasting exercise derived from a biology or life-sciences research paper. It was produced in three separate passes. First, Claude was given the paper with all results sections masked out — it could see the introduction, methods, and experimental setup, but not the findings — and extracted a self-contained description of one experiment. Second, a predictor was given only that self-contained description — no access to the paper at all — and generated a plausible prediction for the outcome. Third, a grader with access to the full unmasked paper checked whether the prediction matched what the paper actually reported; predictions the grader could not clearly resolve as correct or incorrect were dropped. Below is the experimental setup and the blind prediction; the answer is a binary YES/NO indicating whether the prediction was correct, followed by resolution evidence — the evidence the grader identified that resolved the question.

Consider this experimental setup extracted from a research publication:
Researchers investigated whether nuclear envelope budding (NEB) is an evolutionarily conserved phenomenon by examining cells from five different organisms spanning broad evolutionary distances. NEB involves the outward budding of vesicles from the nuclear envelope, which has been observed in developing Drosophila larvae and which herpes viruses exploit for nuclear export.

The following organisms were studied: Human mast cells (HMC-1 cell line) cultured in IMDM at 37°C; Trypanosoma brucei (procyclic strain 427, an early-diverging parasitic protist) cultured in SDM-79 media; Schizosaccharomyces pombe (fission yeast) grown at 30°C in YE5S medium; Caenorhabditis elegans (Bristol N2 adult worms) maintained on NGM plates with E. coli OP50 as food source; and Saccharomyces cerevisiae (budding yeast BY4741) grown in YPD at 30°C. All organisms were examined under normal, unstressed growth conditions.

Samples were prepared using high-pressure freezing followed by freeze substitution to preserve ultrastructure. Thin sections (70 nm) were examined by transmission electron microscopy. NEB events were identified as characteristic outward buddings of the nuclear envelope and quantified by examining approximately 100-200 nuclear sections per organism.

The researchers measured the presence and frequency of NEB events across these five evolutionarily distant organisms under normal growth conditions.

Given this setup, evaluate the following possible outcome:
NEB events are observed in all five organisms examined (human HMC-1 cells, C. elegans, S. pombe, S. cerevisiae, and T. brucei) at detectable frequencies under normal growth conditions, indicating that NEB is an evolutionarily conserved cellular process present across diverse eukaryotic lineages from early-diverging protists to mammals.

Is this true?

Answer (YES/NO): YES